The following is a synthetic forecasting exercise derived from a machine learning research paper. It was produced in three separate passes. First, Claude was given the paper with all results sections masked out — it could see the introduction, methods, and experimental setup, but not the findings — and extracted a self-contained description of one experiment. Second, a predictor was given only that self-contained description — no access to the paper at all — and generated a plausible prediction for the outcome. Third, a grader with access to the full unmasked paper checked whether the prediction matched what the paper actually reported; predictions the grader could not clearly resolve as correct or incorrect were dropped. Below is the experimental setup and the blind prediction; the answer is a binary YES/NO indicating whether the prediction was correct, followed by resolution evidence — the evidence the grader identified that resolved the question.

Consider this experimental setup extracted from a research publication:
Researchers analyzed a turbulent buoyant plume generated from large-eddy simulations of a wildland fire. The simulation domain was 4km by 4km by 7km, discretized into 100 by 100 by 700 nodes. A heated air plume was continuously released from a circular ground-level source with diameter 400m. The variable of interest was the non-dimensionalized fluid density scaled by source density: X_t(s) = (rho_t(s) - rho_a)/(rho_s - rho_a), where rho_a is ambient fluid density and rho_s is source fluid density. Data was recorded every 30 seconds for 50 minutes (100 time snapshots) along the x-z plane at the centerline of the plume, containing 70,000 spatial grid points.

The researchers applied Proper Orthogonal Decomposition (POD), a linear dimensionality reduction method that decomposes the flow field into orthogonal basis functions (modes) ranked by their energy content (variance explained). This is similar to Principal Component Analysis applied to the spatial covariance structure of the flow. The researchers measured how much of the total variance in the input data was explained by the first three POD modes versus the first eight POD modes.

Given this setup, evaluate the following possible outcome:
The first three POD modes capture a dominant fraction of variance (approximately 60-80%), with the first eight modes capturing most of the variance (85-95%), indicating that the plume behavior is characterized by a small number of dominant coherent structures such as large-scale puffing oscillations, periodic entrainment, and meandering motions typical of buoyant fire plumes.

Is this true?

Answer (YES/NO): NO